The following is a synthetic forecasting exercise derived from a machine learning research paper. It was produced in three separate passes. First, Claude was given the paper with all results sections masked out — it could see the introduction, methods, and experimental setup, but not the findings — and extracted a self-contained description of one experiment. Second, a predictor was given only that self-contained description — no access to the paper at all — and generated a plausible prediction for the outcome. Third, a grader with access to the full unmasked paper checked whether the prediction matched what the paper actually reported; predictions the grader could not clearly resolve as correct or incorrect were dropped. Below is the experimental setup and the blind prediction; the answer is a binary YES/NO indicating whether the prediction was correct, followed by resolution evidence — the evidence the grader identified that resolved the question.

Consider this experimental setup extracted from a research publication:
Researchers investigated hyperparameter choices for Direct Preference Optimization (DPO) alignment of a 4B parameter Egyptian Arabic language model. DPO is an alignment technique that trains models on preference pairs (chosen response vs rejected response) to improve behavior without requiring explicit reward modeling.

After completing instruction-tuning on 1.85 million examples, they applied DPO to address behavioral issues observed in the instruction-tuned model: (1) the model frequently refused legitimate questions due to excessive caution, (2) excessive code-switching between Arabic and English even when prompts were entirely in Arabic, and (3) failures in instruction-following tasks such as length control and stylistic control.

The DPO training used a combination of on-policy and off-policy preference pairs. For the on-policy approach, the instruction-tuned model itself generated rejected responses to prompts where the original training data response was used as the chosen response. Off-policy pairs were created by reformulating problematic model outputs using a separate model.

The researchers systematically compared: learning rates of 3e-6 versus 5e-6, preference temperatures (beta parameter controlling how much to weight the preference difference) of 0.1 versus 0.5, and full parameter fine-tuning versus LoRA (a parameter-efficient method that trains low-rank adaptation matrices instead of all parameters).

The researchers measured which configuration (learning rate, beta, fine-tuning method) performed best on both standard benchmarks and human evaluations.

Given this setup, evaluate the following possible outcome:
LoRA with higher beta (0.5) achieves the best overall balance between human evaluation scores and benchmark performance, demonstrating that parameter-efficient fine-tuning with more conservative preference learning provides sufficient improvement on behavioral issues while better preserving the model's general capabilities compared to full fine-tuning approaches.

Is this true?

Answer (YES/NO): NO